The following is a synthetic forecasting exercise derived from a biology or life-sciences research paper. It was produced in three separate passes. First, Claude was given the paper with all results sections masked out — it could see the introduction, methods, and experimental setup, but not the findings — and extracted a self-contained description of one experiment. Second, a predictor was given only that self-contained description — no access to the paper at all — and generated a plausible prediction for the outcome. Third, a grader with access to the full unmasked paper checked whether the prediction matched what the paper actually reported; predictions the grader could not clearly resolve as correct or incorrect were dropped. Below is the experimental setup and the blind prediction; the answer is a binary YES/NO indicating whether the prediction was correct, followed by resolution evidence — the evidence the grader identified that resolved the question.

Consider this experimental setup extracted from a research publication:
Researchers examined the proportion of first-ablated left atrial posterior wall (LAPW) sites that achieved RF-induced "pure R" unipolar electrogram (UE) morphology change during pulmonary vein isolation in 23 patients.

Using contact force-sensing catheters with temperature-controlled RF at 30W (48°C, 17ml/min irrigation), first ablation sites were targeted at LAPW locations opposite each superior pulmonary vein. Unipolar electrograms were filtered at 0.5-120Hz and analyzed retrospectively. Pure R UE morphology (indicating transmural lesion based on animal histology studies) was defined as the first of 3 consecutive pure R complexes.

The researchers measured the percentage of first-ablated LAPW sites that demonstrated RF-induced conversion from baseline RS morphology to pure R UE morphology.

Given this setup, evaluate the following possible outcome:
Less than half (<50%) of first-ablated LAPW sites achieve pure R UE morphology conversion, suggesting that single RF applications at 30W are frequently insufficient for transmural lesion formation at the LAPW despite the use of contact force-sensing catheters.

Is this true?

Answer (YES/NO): NO